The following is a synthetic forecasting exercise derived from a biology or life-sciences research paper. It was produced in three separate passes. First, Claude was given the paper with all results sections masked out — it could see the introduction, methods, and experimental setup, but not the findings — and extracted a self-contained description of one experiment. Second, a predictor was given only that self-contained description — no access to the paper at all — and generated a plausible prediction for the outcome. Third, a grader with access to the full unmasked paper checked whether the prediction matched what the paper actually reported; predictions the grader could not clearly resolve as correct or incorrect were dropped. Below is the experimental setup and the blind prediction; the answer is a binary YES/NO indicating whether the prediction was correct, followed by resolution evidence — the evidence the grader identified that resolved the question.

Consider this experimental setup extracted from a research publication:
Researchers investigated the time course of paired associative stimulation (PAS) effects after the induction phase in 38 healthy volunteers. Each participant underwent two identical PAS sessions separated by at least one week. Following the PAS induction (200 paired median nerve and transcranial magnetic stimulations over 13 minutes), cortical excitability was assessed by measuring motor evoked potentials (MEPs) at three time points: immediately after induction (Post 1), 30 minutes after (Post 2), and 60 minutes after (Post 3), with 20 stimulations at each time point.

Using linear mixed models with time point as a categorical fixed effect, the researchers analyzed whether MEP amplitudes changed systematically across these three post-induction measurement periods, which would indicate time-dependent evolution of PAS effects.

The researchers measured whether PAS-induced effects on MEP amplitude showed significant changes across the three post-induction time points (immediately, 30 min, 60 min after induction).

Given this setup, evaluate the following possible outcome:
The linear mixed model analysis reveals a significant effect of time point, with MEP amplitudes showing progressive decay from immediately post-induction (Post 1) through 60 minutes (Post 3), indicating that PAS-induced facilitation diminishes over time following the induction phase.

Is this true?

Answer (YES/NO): NO